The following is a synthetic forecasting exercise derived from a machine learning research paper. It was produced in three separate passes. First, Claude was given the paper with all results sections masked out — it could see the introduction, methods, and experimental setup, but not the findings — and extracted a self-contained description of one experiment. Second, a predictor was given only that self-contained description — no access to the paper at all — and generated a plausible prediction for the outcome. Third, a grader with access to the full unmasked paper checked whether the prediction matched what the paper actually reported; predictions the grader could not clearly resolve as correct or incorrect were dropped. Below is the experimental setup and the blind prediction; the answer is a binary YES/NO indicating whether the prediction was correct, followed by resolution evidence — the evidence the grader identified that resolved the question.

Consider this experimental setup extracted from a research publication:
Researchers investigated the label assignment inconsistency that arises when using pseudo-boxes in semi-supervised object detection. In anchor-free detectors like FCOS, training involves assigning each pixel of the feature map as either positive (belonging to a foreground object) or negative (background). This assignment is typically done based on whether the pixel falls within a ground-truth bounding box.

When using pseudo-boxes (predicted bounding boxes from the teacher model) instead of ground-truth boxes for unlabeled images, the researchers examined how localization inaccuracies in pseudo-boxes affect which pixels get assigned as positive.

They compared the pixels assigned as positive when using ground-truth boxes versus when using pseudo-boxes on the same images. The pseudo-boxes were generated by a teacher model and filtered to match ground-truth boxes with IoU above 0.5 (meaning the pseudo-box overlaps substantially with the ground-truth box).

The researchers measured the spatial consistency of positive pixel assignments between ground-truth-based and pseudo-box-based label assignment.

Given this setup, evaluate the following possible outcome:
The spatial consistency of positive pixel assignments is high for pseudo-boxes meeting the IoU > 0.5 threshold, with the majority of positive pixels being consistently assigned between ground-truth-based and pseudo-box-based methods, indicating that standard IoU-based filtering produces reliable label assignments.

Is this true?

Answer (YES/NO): NO